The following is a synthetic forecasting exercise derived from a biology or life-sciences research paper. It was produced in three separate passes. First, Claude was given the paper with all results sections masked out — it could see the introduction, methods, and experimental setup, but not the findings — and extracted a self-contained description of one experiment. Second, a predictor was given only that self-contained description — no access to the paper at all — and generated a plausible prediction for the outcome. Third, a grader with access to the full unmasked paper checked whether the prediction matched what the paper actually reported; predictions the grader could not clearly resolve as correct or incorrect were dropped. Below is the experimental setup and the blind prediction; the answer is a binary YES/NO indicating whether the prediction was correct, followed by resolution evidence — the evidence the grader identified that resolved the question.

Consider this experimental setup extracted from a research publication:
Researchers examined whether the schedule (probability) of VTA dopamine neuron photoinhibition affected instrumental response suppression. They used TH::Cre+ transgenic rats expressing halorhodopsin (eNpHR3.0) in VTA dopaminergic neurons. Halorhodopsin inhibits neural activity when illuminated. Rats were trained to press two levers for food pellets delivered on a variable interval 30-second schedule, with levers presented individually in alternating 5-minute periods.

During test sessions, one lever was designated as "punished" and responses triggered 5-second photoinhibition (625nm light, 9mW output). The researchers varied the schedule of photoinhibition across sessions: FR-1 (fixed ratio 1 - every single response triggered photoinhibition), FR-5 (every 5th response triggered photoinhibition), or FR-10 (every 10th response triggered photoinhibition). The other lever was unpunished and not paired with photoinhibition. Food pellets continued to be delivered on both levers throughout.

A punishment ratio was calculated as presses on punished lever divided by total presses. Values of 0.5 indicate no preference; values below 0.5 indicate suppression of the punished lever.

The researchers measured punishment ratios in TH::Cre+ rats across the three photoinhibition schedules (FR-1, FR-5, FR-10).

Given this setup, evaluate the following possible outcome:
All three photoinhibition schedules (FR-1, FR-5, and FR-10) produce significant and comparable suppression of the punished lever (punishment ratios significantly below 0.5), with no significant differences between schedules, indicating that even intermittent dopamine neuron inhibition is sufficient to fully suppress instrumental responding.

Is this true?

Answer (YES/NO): NO